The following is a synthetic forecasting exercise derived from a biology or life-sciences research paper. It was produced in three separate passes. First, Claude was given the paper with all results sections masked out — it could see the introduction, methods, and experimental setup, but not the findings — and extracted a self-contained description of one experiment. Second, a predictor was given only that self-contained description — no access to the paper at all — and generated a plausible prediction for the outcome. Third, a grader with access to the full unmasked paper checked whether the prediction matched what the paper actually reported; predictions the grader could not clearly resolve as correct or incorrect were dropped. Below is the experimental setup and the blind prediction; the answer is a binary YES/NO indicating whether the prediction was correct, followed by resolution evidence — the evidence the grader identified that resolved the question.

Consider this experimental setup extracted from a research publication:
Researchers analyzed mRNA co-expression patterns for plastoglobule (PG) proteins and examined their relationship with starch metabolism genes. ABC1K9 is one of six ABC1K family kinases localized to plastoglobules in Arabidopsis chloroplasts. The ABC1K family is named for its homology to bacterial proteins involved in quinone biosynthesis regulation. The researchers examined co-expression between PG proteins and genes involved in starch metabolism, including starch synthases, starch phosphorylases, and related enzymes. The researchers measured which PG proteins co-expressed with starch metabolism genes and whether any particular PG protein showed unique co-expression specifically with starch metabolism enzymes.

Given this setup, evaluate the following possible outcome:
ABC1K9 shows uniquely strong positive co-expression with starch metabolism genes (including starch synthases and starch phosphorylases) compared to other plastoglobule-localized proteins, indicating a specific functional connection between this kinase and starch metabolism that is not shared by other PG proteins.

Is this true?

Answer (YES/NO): YES